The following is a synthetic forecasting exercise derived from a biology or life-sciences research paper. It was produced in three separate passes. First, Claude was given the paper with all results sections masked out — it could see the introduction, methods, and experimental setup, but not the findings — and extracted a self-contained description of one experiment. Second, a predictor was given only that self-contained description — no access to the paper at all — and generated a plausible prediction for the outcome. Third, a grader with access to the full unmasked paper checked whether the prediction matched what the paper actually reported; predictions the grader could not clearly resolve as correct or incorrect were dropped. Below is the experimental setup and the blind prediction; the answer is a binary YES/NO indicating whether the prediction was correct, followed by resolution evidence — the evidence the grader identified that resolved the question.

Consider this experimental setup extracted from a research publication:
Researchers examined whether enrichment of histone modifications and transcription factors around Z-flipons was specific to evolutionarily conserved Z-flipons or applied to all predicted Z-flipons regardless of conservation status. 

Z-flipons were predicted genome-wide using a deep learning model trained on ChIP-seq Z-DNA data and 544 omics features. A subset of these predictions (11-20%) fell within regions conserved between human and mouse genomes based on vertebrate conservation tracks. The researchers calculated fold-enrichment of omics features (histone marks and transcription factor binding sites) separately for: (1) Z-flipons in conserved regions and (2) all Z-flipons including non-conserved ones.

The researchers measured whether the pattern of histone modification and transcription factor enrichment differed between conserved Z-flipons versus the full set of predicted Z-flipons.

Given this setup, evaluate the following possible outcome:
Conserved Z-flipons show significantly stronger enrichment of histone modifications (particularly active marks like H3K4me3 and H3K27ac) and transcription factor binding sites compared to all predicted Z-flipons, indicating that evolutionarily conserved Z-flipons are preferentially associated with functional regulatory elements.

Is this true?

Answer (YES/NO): YES